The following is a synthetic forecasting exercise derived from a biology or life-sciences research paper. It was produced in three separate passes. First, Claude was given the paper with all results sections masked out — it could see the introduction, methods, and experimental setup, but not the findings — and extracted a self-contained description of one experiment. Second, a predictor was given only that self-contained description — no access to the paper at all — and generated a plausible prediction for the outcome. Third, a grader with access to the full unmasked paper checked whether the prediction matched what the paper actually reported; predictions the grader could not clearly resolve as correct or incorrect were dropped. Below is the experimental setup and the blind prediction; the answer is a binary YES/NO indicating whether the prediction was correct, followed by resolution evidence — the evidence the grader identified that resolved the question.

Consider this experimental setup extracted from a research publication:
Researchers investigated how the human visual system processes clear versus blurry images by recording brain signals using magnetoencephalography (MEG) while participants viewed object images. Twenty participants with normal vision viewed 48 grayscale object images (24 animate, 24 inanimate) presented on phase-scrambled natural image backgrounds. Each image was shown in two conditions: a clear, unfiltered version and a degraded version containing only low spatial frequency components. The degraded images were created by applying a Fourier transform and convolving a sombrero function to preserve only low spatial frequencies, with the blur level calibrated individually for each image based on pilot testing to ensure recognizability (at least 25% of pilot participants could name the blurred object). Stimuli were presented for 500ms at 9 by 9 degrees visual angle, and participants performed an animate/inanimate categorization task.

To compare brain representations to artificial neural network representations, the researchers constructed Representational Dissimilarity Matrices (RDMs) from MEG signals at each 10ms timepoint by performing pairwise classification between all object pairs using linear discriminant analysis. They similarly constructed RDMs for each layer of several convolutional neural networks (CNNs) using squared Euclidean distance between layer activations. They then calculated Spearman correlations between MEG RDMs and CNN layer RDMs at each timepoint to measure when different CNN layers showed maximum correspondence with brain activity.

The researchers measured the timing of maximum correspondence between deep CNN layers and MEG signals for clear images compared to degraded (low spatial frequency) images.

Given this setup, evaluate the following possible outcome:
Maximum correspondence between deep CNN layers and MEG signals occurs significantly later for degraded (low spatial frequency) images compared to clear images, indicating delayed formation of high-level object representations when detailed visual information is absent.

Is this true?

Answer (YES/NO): NO